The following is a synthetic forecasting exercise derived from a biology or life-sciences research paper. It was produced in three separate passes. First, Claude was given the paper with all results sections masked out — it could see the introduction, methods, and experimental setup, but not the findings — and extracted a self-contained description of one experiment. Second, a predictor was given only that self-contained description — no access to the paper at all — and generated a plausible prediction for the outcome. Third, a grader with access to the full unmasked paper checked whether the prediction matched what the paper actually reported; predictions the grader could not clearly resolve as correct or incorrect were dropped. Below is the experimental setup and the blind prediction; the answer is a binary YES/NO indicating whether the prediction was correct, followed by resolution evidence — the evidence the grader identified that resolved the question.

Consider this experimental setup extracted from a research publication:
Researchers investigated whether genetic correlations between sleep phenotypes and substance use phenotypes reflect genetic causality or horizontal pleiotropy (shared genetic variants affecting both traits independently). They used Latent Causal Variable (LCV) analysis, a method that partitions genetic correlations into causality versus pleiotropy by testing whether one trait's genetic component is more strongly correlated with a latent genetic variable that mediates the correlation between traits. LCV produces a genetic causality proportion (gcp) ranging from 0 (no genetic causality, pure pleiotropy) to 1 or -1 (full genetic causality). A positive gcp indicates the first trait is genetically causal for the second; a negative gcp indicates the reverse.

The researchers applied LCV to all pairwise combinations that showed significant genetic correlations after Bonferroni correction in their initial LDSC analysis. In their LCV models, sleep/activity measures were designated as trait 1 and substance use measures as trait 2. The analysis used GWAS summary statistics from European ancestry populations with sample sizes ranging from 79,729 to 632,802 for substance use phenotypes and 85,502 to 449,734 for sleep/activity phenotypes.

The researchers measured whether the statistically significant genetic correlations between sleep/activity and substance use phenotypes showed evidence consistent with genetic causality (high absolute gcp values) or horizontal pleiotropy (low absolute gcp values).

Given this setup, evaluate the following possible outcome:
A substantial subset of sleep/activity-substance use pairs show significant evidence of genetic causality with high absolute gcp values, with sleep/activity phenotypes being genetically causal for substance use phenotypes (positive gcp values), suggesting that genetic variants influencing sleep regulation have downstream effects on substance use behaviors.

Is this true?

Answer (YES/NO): NO